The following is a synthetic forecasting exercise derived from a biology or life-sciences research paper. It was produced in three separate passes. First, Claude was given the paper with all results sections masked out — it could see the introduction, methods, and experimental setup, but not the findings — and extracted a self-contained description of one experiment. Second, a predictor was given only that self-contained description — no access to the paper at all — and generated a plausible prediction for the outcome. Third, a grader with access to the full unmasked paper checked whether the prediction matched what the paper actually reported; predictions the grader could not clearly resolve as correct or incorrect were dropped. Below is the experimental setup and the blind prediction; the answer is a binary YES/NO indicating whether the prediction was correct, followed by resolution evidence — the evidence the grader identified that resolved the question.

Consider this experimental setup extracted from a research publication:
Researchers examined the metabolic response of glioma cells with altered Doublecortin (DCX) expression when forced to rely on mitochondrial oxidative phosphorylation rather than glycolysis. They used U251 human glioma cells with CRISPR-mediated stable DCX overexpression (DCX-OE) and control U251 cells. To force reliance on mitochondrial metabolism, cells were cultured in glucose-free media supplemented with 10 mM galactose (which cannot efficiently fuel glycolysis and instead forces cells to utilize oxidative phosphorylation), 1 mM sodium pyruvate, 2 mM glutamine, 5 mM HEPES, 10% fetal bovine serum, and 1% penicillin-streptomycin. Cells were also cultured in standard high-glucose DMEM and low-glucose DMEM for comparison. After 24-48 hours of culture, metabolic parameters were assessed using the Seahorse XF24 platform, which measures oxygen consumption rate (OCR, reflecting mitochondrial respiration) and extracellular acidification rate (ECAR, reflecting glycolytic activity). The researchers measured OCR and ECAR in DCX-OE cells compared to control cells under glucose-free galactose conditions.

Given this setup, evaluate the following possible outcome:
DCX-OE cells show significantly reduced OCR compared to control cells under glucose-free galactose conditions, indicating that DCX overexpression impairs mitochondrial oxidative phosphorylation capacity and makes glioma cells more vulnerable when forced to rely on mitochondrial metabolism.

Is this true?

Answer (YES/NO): NO